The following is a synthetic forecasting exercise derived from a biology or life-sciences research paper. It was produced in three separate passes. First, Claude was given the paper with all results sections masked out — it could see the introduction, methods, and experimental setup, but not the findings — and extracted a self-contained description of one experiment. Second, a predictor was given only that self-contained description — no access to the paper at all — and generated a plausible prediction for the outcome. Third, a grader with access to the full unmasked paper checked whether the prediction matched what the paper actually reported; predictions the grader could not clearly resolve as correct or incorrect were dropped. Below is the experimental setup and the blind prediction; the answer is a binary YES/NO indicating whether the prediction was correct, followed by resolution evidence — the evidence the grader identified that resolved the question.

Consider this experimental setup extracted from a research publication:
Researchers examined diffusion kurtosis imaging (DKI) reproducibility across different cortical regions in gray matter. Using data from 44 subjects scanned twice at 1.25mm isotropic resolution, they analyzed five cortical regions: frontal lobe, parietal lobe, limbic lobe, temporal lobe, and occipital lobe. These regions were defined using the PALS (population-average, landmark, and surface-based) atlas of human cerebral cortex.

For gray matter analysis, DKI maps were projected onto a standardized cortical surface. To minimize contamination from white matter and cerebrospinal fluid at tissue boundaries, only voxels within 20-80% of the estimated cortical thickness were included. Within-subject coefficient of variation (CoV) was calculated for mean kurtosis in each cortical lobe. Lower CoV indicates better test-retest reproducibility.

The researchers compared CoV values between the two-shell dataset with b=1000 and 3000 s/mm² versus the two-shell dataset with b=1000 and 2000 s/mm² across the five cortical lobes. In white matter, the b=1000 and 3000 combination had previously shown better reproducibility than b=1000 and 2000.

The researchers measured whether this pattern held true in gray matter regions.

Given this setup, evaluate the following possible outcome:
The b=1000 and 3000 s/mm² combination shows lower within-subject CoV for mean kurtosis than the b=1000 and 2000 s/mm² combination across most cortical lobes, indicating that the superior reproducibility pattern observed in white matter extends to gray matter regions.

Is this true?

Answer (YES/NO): YES